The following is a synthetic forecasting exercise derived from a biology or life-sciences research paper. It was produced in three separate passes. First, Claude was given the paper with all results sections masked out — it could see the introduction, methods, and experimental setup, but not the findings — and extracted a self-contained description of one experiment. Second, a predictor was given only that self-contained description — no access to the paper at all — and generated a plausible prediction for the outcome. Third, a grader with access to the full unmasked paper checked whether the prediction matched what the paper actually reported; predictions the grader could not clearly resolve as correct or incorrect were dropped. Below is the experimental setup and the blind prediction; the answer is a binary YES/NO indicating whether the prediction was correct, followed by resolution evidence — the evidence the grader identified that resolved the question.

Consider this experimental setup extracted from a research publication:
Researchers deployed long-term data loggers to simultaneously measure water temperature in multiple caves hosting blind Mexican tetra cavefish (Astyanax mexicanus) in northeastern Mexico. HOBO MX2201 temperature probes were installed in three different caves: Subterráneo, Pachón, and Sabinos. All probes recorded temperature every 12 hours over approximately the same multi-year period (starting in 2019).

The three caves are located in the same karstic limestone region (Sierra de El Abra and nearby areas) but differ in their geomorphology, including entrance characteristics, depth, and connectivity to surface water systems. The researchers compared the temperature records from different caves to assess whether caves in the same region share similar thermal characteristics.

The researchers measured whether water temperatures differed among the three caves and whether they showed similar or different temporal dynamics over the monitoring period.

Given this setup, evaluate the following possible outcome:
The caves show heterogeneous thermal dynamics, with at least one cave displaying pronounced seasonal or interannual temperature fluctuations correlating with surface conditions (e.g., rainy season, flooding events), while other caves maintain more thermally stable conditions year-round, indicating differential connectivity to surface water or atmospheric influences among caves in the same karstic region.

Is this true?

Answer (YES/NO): YES